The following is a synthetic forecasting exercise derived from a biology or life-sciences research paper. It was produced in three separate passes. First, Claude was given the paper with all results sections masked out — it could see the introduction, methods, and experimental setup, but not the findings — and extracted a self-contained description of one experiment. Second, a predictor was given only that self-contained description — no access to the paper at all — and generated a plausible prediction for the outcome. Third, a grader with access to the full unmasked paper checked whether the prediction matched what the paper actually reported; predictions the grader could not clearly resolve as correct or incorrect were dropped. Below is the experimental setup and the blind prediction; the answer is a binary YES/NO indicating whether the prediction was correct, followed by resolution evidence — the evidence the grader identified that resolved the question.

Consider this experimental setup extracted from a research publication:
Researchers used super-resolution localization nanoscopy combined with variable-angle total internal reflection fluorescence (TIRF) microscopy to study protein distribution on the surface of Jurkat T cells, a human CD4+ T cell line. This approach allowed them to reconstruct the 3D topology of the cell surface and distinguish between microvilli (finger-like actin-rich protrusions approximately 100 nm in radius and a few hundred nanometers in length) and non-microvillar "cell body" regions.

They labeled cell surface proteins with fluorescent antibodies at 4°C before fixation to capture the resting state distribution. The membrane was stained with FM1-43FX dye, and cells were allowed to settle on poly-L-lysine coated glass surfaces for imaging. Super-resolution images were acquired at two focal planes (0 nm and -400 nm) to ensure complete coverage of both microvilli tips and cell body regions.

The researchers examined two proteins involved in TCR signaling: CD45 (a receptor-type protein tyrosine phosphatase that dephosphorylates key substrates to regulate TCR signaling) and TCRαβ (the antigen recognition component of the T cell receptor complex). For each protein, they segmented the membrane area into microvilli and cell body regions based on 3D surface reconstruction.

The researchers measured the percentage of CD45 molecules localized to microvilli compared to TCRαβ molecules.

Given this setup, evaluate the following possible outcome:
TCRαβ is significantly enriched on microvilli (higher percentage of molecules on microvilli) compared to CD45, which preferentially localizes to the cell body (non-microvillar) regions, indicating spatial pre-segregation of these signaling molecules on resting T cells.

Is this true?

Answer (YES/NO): YES